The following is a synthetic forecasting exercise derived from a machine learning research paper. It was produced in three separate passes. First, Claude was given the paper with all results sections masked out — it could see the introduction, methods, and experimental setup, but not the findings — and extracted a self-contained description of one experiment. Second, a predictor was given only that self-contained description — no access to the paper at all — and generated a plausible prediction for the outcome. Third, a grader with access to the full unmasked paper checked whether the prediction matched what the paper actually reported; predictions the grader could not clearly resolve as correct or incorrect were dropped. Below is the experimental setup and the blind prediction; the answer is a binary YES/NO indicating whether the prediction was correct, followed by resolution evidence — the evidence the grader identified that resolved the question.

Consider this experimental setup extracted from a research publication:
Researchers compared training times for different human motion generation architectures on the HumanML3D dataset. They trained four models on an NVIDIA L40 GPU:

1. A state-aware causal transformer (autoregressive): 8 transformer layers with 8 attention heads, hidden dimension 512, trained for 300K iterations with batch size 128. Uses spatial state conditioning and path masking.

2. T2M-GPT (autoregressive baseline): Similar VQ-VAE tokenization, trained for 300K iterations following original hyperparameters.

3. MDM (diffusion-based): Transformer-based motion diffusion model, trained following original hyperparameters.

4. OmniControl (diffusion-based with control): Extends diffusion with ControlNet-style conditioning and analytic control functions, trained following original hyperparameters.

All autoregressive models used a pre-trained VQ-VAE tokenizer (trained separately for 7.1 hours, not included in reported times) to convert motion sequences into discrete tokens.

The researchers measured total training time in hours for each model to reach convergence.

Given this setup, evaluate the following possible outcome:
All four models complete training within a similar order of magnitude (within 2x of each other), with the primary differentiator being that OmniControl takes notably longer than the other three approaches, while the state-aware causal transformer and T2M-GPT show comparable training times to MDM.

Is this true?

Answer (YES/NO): NO